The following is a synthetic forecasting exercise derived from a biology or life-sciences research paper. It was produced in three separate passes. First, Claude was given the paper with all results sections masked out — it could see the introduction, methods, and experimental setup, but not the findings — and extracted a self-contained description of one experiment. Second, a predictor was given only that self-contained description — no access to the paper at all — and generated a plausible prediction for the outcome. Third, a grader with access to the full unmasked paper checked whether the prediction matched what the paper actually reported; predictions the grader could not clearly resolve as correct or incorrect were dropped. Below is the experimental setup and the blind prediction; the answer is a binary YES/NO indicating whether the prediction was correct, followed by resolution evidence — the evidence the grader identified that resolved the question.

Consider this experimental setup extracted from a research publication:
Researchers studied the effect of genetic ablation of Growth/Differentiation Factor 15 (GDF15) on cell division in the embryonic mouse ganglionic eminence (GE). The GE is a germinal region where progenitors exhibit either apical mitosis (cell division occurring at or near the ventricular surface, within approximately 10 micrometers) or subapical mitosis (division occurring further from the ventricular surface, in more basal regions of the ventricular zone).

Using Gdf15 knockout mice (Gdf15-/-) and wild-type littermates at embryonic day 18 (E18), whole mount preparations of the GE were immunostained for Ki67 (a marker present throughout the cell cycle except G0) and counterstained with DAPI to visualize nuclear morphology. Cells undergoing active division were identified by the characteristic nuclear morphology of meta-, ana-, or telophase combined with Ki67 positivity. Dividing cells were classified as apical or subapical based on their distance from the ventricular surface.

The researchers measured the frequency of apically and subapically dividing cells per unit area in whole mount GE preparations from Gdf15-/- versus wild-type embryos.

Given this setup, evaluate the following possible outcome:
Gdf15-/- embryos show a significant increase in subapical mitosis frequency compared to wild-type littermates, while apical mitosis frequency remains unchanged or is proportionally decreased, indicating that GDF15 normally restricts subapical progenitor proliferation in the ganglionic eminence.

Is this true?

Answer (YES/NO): NO